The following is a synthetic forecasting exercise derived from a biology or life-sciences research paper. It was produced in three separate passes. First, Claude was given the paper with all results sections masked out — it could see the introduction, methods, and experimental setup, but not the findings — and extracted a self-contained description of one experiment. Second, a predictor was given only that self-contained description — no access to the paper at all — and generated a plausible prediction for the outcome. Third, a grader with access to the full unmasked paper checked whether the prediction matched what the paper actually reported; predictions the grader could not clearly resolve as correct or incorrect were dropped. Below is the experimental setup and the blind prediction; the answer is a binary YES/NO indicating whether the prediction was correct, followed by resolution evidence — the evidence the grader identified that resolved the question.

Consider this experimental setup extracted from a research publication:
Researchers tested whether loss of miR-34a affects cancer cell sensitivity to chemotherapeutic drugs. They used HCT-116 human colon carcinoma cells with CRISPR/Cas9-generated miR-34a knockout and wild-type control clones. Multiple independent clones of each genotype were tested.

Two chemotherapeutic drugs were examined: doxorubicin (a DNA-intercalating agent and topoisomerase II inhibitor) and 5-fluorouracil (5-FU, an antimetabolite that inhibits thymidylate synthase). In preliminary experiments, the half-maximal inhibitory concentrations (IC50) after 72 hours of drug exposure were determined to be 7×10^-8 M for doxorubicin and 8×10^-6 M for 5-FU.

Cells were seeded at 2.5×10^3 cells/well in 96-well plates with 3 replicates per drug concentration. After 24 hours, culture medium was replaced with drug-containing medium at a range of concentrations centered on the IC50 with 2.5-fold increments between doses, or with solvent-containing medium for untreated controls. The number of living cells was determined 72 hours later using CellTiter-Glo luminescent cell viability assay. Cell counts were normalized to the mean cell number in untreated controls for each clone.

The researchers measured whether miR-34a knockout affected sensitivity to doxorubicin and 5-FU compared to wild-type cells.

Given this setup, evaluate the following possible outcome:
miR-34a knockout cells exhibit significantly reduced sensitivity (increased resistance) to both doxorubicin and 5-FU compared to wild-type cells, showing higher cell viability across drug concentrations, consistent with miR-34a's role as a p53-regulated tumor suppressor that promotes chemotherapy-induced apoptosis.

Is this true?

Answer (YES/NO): NO